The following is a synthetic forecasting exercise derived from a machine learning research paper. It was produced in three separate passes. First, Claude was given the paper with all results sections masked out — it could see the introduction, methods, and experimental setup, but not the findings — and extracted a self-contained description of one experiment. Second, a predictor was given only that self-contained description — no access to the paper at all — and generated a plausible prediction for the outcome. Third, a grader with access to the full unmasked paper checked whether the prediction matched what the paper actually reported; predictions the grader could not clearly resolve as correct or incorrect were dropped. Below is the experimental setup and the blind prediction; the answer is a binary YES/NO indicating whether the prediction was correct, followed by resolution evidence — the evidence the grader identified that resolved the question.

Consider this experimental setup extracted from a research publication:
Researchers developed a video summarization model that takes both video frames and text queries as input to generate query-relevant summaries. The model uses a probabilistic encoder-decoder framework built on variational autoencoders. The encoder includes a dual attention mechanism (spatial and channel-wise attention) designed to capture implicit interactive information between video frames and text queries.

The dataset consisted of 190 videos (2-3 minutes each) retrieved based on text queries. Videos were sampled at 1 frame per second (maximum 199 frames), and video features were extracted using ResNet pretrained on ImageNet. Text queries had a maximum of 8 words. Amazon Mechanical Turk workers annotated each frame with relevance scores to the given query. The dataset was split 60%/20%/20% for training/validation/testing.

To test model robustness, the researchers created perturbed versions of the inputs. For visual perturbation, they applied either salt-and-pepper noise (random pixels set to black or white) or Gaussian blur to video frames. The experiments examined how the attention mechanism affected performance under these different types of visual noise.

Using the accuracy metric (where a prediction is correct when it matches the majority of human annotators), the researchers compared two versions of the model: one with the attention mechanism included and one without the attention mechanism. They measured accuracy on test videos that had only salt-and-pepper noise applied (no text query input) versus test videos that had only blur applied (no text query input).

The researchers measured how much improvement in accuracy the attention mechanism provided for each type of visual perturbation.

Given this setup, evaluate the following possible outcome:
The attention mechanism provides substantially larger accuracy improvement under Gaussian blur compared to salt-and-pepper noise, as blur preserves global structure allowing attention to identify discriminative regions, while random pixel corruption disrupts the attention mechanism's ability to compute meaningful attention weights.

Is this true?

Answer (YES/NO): YES